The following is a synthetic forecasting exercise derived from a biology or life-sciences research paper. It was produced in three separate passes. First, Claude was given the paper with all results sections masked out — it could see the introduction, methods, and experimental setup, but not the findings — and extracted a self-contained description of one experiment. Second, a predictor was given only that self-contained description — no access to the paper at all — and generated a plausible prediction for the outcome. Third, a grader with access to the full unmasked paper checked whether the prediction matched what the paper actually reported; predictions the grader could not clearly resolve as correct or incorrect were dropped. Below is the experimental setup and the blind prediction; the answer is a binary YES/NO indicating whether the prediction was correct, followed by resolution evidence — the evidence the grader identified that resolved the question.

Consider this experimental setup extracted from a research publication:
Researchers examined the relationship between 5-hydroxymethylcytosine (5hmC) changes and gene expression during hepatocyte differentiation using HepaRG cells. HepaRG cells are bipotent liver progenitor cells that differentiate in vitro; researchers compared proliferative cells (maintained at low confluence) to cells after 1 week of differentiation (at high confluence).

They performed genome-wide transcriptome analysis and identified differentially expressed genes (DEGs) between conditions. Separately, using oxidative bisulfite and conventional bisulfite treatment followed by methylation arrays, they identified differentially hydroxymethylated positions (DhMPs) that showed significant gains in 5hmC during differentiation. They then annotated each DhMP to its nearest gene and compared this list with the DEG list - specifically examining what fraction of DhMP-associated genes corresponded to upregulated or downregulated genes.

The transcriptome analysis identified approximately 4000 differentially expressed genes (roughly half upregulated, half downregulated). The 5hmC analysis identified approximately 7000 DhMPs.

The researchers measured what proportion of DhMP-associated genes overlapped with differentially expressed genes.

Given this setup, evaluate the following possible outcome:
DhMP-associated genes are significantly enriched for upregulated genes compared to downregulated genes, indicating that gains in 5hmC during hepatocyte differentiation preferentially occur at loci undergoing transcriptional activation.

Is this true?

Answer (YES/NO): NO